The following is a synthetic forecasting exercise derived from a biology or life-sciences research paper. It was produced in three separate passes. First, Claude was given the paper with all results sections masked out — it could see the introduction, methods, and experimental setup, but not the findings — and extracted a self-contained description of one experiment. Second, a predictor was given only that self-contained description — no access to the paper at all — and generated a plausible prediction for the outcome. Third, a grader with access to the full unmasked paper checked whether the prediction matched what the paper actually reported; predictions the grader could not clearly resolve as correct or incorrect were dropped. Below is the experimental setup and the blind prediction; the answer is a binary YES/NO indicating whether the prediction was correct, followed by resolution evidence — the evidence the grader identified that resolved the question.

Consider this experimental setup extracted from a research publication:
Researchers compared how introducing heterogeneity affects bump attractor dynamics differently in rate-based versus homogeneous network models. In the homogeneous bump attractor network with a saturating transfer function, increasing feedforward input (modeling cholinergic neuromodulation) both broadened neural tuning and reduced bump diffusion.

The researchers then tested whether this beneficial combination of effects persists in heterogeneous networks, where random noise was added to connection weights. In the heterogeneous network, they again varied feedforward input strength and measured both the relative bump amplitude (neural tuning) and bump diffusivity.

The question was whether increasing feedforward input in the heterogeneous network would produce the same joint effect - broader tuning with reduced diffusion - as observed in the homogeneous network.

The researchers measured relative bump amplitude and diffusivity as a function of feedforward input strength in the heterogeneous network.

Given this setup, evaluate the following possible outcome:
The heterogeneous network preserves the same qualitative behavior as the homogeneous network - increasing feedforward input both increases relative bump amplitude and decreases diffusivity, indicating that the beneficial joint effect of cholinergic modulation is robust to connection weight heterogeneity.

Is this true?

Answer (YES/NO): YES